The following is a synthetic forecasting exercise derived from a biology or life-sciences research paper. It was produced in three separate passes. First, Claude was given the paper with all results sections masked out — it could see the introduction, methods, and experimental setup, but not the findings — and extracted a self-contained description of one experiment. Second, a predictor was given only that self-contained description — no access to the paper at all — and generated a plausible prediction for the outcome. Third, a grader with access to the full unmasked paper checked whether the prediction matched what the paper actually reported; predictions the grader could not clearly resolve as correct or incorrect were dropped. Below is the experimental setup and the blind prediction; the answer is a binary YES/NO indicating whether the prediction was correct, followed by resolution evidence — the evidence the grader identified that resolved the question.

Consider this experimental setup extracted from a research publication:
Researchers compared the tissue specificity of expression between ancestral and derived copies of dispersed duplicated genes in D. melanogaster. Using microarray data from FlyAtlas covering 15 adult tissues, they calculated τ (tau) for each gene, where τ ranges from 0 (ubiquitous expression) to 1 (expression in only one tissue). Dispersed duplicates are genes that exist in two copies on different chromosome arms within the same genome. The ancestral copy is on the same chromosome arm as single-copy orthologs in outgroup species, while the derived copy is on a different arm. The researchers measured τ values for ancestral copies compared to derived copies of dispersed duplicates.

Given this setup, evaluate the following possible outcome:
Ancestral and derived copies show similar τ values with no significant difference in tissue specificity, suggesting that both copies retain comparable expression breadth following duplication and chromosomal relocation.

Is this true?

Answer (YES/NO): NO